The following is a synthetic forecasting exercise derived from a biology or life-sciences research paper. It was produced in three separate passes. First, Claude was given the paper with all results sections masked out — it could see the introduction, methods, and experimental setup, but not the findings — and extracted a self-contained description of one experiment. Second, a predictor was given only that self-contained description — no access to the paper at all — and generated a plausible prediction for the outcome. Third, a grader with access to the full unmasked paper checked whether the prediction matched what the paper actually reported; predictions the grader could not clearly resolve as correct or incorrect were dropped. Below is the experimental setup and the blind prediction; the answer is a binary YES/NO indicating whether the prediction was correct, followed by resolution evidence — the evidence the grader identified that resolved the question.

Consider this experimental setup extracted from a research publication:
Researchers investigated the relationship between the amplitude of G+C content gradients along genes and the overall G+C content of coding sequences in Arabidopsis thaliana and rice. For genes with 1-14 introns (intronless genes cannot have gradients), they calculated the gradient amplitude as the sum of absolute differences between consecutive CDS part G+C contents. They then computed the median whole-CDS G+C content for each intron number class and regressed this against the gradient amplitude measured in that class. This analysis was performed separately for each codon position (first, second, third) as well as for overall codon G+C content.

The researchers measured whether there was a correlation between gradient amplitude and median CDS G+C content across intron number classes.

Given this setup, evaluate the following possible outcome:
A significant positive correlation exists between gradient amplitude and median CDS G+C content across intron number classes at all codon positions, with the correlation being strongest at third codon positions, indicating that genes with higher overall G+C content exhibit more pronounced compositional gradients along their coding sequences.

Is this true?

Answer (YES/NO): NO